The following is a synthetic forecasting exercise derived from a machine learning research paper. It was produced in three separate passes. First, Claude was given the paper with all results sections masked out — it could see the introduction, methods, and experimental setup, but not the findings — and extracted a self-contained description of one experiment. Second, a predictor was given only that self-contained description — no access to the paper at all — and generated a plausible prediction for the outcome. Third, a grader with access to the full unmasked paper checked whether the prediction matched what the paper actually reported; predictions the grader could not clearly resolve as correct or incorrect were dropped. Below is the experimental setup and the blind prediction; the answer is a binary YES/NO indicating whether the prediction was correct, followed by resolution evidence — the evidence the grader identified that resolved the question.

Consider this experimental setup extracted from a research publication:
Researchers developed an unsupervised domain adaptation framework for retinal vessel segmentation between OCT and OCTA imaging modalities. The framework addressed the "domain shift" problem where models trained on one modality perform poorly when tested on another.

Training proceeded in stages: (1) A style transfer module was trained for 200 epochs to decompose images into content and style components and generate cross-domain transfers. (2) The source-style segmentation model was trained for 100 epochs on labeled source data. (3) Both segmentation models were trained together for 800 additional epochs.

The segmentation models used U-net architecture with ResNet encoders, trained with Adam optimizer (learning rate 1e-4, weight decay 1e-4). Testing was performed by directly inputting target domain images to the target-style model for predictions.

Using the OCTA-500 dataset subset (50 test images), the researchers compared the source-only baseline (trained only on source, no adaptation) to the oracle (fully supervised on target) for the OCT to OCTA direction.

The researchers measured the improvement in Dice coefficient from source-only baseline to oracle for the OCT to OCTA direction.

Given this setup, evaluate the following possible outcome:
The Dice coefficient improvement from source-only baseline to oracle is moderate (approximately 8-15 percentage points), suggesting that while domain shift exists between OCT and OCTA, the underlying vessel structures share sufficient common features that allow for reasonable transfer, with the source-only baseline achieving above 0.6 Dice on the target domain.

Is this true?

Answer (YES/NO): NO